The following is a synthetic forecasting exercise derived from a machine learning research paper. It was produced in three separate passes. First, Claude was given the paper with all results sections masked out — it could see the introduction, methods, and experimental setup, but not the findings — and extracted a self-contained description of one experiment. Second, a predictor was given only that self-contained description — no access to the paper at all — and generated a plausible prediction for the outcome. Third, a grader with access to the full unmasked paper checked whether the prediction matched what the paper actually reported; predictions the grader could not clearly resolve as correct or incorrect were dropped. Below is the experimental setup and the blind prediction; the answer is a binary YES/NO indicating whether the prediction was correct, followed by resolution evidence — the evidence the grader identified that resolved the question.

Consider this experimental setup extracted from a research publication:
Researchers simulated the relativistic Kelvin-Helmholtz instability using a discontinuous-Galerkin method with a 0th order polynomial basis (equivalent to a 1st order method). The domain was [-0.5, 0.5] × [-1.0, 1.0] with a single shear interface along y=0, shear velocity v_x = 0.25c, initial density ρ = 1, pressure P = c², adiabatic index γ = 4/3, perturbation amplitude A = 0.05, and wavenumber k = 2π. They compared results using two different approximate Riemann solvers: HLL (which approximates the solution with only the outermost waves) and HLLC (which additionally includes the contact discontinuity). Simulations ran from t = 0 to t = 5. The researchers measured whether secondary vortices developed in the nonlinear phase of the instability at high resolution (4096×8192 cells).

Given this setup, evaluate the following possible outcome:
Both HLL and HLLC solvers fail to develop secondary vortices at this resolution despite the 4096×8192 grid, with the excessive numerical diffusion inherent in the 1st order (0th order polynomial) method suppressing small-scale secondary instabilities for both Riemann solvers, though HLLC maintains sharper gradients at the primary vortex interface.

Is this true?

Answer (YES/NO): NO